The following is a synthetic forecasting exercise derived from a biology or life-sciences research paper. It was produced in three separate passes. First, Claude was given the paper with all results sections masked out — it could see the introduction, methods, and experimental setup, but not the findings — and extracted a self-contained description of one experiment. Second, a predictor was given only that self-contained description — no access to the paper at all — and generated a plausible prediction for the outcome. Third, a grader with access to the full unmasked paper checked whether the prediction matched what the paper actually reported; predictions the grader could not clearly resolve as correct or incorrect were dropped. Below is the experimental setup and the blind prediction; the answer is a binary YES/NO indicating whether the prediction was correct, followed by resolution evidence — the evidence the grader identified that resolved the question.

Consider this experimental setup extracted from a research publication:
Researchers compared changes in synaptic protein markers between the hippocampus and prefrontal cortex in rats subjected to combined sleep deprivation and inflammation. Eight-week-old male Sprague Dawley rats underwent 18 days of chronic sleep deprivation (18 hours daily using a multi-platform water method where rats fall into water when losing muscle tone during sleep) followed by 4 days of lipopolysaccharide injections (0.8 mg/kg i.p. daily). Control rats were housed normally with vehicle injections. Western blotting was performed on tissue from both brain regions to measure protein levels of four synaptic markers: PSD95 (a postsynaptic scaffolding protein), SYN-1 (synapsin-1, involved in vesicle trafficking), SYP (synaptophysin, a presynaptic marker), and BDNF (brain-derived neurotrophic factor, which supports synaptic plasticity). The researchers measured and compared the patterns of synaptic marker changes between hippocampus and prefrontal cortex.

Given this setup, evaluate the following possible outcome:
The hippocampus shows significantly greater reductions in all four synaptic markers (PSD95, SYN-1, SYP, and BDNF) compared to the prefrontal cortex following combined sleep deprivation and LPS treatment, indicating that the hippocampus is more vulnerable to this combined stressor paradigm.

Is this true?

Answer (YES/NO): NO